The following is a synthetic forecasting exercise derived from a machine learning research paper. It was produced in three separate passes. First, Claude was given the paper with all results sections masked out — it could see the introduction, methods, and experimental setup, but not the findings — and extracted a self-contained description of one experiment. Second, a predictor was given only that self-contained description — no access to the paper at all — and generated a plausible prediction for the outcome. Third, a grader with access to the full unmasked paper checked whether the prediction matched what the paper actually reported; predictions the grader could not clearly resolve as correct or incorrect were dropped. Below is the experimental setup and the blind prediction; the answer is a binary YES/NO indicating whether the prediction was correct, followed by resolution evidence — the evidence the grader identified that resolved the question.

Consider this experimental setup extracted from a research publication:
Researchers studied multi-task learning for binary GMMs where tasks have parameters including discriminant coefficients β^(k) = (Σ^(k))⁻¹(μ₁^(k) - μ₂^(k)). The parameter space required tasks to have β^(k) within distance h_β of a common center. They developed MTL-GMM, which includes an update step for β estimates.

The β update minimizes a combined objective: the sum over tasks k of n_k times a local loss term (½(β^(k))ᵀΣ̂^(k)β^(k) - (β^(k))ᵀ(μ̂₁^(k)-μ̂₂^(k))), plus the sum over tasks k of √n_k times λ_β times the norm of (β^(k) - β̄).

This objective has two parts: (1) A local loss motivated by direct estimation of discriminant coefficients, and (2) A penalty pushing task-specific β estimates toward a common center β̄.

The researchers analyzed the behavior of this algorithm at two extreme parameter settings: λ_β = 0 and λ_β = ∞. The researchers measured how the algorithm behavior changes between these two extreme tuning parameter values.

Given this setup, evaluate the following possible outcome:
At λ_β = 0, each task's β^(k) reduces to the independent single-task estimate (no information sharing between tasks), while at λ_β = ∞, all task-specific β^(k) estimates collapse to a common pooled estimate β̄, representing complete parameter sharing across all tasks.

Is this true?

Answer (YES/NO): YES